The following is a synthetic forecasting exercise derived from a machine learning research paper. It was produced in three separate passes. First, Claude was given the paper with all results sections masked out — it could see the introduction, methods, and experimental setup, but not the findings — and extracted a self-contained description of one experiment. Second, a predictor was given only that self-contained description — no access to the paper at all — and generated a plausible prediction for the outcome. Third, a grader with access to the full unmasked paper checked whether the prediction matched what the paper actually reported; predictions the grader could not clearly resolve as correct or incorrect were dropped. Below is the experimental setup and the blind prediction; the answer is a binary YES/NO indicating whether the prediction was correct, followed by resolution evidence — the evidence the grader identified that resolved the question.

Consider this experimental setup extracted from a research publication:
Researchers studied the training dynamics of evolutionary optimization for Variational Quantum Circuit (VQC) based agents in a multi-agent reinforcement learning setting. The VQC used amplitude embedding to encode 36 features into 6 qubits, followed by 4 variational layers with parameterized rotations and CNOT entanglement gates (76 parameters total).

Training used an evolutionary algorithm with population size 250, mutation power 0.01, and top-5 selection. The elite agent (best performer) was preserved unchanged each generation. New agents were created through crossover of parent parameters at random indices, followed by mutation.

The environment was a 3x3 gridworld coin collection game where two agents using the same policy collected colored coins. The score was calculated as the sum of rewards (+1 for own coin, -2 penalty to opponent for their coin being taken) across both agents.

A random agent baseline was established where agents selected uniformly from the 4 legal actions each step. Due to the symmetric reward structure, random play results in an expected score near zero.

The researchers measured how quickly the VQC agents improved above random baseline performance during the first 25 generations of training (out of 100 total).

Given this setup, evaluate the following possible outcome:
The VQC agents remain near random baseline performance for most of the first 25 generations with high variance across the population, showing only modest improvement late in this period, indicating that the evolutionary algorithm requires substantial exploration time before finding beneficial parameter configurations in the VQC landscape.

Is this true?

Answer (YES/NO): NO